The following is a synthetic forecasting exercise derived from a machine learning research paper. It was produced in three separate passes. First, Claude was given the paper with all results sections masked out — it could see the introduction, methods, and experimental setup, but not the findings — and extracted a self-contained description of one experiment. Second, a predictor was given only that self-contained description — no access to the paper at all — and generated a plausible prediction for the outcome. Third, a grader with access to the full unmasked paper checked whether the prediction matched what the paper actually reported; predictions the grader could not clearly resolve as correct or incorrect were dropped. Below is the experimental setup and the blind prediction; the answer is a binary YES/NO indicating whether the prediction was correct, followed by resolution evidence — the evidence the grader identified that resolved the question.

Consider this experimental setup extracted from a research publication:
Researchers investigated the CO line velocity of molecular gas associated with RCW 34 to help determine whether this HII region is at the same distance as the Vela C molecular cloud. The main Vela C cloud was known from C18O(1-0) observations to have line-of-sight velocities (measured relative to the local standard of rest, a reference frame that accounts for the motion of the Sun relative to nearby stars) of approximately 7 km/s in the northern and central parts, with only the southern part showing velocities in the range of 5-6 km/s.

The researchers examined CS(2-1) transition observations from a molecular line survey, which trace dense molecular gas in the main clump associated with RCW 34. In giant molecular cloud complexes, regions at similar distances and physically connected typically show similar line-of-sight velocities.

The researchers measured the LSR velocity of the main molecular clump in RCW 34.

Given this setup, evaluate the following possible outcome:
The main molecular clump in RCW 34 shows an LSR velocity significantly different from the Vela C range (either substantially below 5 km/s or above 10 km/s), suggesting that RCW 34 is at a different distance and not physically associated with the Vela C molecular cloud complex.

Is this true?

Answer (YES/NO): NO